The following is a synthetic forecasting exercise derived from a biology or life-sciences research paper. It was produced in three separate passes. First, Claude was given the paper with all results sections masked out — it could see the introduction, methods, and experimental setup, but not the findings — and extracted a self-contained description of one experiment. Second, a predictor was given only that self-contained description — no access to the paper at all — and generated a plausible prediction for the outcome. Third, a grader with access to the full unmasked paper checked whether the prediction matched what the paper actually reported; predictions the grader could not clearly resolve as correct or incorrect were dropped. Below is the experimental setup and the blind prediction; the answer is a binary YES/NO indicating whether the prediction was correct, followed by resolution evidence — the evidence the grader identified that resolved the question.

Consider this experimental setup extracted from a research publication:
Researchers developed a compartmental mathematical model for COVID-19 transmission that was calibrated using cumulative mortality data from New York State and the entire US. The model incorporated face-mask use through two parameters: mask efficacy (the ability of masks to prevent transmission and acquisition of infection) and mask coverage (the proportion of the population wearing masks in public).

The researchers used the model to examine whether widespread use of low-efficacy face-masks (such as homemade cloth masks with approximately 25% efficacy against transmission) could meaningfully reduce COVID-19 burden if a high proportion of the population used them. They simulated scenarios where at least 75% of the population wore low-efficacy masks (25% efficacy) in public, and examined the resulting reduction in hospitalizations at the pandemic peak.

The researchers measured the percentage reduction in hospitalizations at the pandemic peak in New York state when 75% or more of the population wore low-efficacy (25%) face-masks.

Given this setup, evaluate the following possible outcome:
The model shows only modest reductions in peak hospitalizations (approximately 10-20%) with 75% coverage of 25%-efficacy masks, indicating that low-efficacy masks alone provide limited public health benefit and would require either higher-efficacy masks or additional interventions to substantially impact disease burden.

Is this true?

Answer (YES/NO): NO